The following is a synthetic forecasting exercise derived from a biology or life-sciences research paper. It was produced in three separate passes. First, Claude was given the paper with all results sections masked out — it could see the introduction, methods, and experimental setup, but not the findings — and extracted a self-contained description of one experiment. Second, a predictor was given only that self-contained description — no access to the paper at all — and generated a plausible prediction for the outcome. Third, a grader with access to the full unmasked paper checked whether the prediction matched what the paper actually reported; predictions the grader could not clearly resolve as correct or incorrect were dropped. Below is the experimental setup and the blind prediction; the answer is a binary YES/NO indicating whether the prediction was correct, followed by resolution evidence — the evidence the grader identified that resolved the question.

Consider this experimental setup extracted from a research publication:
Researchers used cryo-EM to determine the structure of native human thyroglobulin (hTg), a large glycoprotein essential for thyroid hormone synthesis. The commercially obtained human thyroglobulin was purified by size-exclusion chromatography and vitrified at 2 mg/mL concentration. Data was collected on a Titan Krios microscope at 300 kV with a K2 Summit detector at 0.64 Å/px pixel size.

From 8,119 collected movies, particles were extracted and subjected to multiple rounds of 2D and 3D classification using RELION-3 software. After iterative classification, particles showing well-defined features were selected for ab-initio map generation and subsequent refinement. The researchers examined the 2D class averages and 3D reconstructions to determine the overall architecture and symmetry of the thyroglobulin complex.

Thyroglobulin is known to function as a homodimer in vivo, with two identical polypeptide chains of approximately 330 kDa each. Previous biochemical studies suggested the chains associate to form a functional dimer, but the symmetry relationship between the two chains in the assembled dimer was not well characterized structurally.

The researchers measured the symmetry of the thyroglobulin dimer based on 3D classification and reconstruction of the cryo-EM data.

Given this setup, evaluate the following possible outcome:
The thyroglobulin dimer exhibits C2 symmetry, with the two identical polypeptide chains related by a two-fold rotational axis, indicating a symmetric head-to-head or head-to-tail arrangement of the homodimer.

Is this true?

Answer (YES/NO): YES